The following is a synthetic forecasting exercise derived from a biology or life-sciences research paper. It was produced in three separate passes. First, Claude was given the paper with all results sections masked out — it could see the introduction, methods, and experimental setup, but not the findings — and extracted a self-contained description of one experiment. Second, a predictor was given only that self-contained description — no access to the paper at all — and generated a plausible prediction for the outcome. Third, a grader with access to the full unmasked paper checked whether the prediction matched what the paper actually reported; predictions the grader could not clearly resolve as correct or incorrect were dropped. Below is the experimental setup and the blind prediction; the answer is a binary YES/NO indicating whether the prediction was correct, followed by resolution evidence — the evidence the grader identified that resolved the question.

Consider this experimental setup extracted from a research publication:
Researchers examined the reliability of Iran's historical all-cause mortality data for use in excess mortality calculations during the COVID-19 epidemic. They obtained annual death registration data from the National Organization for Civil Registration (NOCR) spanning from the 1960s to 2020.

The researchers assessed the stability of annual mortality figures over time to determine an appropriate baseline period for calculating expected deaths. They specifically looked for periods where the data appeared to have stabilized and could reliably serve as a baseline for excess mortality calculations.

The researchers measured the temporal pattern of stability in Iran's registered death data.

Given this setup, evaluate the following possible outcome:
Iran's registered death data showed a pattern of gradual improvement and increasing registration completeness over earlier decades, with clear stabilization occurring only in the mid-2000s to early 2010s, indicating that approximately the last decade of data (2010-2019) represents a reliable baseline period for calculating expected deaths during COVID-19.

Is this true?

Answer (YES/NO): NO